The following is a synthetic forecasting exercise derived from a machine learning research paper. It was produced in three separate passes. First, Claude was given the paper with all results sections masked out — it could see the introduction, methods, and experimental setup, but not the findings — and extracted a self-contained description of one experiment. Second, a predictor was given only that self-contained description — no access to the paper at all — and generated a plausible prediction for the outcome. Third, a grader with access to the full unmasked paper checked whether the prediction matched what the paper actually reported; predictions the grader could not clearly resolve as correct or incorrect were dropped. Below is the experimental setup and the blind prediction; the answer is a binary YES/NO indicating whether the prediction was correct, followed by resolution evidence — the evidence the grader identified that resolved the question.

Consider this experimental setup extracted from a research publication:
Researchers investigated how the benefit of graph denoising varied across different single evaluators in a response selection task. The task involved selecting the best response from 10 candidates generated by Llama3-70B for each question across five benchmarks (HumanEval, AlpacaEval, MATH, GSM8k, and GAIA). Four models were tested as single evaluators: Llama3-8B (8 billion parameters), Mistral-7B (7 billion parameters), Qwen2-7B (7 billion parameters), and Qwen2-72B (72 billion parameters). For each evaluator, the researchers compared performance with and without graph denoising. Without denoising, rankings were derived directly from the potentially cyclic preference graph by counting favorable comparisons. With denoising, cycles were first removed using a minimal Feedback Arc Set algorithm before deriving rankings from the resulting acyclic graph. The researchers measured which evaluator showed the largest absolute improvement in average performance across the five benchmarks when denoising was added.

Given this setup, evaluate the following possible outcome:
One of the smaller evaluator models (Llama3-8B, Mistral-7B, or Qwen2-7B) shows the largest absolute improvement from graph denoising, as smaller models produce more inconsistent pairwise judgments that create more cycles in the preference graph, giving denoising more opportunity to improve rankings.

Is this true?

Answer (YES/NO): NO